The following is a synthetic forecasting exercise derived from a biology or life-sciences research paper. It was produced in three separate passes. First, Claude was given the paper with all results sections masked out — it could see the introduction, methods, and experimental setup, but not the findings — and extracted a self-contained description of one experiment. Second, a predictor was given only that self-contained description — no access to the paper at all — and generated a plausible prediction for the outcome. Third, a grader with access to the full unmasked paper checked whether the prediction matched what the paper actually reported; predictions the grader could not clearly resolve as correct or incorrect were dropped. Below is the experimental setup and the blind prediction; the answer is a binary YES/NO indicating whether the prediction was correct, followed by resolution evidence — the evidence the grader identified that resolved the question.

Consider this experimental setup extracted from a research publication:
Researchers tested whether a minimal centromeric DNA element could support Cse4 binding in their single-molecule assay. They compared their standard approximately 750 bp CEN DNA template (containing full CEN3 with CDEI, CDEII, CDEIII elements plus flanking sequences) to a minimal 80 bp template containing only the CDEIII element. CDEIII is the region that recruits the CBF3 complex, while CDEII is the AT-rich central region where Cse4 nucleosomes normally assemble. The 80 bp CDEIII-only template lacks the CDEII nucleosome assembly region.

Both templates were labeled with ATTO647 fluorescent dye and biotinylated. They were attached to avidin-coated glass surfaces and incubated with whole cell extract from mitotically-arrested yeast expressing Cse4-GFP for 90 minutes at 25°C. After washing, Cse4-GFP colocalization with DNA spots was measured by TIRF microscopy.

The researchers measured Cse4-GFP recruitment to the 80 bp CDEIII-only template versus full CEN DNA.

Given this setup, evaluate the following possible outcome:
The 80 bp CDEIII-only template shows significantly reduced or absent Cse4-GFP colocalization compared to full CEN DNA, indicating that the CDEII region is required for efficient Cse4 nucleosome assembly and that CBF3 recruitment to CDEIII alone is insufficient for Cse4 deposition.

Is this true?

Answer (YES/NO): YES